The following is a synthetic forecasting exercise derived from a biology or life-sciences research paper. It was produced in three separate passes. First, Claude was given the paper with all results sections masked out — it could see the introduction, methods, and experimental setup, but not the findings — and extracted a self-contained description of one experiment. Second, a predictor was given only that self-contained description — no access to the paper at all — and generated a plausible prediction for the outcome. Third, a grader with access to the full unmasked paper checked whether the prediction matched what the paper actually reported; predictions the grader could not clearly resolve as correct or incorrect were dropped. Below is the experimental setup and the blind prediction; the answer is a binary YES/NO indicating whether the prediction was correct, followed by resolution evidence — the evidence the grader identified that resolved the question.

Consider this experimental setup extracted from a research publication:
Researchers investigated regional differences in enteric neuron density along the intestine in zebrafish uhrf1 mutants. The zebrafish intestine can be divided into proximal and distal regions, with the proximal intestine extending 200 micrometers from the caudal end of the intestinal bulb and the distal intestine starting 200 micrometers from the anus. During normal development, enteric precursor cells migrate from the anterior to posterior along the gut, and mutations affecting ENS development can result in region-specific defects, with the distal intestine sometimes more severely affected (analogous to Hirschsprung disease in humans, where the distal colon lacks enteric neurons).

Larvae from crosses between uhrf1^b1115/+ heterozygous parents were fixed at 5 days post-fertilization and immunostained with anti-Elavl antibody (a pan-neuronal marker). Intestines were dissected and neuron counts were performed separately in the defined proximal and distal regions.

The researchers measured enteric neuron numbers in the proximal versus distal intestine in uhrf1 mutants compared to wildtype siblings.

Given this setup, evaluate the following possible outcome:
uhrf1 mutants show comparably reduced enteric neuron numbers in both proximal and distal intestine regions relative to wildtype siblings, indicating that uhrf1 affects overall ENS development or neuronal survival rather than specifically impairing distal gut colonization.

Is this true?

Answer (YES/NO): NO